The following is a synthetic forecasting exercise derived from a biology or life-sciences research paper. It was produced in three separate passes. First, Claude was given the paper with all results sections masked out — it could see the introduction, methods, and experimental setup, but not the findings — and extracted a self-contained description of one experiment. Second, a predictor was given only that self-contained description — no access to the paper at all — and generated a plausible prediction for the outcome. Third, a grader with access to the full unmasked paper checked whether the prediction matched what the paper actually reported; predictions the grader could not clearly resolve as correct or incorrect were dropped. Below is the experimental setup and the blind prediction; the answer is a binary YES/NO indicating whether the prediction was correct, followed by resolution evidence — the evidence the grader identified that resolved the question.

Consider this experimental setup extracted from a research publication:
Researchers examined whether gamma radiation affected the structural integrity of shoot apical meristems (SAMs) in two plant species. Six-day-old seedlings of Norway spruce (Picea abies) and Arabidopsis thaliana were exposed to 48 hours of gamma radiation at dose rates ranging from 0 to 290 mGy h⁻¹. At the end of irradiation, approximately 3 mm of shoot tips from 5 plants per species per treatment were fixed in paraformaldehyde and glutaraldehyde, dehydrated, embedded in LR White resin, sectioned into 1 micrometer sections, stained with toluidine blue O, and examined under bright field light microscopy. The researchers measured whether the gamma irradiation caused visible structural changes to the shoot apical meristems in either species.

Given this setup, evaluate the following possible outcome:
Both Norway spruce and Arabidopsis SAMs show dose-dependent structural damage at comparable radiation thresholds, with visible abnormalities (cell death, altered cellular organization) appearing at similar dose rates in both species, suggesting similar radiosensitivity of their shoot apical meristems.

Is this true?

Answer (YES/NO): NO